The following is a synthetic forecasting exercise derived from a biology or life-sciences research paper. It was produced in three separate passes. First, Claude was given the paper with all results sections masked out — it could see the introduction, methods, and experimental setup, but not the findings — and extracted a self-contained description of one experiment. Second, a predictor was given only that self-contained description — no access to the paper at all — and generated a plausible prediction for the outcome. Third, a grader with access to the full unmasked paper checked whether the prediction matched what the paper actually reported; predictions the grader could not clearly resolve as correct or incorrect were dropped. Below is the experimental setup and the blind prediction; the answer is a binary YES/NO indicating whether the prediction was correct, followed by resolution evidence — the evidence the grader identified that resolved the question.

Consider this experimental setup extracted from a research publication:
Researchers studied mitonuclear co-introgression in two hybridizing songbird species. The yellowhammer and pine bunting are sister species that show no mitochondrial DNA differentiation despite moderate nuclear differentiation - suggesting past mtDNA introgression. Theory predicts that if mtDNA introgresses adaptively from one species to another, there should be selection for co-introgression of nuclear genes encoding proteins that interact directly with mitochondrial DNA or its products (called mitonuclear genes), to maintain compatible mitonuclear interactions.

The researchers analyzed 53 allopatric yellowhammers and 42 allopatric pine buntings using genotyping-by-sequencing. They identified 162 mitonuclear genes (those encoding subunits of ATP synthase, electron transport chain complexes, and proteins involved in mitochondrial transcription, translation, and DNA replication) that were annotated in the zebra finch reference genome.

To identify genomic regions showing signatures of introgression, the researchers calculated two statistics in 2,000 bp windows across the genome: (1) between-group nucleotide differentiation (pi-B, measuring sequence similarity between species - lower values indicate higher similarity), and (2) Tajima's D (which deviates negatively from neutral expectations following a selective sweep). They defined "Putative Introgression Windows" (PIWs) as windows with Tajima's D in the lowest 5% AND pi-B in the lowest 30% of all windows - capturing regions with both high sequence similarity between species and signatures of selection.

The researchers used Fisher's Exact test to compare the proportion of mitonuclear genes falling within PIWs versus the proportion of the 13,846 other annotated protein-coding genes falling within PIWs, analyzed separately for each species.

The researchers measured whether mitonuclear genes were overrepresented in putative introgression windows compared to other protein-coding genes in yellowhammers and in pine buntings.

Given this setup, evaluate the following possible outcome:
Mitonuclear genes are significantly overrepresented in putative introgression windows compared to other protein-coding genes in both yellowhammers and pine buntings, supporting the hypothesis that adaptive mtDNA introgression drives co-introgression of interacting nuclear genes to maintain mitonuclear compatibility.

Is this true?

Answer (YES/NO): NO